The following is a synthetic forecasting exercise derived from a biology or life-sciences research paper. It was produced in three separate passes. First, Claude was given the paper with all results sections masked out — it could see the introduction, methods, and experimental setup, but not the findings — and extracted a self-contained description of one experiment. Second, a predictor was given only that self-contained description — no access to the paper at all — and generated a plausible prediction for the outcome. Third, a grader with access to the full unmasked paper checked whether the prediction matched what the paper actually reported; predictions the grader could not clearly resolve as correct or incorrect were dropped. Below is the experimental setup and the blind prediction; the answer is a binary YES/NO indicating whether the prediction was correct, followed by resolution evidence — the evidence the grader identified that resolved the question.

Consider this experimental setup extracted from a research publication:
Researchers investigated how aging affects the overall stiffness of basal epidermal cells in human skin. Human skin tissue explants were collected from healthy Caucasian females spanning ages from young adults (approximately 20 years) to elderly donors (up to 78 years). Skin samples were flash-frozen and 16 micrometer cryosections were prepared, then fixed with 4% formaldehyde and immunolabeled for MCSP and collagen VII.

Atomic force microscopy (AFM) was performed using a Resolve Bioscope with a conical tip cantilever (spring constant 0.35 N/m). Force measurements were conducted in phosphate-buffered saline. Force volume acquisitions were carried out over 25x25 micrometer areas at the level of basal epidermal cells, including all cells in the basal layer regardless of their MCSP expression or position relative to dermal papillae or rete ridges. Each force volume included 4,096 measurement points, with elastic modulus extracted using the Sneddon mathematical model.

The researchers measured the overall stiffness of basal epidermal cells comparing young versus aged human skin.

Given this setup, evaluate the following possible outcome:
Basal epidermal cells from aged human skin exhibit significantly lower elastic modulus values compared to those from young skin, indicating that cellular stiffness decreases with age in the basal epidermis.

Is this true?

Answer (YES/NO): YES